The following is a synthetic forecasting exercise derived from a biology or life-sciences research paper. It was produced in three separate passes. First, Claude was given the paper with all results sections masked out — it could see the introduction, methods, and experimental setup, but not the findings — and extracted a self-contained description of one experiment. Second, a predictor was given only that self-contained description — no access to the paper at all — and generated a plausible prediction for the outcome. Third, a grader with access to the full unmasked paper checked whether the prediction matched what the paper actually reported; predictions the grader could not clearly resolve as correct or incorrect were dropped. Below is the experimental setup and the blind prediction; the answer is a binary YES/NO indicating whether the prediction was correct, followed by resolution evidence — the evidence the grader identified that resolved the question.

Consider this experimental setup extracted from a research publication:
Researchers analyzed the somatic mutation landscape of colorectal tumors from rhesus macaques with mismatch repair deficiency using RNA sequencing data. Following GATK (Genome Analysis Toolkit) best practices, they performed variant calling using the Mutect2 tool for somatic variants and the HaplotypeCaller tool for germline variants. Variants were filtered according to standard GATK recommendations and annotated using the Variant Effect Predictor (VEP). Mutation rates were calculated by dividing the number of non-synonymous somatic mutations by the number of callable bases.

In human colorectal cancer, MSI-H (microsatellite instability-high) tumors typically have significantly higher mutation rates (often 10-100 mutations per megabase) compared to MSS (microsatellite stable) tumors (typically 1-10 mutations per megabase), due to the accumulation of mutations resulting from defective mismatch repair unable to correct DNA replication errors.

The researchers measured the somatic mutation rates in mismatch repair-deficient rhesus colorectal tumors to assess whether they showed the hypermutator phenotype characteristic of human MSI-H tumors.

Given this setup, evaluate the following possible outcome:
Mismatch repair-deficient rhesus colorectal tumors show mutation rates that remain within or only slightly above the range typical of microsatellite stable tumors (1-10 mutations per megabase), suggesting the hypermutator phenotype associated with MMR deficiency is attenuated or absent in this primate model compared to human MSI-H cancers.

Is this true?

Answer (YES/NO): NO